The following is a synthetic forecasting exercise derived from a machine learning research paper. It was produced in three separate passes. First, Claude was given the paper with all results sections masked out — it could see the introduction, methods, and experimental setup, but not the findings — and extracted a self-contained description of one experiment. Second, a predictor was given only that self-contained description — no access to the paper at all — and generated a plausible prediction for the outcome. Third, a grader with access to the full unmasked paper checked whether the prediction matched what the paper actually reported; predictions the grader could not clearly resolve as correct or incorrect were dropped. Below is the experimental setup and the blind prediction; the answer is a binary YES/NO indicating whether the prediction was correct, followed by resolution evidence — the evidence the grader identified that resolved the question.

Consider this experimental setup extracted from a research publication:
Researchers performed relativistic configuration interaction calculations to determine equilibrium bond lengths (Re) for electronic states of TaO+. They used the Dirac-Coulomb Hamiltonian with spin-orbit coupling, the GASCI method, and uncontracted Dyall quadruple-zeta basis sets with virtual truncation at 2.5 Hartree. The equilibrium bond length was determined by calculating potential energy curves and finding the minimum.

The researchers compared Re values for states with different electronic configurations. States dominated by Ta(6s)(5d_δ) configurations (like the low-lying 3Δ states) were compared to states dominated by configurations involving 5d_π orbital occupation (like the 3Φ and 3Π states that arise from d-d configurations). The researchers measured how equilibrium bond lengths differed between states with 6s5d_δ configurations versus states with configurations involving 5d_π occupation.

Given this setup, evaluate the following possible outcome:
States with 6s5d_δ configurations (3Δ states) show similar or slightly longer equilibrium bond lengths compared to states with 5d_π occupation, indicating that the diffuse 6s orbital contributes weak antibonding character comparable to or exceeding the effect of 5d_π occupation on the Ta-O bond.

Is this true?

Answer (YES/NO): NO